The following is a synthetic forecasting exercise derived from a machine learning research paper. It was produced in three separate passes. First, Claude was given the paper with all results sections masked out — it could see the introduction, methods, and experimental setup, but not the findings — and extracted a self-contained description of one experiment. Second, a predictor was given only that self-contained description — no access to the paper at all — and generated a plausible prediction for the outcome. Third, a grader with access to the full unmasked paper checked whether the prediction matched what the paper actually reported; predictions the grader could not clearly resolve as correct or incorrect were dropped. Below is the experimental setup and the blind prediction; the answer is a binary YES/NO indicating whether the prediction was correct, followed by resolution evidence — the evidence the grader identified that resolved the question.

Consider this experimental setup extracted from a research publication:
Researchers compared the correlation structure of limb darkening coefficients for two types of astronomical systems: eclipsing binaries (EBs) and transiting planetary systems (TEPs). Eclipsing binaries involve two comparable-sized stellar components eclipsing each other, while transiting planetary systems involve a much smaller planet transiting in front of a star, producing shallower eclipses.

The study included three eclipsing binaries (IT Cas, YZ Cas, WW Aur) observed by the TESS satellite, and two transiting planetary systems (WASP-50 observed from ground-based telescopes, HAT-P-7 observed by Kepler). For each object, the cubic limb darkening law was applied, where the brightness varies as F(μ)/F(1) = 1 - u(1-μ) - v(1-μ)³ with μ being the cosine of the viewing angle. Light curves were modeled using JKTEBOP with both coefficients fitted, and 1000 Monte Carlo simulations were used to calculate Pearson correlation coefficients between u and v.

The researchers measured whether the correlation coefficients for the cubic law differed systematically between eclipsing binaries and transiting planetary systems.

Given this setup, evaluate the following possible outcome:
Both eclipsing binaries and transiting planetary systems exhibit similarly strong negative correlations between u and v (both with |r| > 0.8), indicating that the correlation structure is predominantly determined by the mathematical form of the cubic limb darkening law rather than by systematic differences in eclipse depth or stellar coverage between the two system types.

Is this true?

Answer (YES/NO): NO